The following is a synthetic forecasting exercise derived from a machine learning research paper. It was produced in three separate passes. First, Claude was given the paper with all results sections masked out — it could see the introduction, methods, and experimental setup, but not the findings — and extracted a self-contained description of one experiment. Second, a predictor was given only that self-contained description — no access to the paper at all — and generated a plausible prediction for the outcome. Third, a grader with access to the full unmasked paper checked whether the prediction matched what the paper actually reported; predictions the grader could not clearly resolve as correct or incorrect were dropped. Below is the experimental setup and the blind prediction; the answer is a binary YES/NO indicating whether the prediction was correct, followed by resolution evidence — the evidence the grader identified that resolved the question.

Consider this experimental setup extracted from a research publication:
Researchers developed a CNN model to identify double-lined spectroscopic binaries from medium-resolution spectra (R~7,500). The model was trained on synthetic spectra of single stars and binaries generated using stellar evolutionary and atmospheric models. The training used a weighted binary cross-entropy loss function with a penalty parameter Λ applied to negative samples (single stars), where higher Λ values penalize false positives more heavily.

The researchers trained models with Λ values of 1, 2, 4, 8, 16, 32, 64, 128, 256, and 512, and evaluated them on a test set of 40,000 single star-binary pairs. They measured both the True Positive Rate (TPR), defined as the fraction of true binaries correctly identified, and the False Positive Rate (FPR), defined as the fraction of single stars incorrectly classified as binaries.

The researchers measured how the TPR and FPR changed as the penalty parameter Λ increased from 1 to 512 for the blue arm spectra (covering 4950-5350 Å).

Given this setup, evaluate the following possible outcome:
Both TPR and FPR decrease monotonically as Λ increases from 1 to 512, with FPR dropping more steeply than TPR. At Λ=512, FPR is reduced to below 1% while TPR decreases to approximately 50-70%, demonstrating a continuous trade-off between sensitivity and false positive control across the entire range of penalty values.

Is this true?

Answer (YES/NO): NO